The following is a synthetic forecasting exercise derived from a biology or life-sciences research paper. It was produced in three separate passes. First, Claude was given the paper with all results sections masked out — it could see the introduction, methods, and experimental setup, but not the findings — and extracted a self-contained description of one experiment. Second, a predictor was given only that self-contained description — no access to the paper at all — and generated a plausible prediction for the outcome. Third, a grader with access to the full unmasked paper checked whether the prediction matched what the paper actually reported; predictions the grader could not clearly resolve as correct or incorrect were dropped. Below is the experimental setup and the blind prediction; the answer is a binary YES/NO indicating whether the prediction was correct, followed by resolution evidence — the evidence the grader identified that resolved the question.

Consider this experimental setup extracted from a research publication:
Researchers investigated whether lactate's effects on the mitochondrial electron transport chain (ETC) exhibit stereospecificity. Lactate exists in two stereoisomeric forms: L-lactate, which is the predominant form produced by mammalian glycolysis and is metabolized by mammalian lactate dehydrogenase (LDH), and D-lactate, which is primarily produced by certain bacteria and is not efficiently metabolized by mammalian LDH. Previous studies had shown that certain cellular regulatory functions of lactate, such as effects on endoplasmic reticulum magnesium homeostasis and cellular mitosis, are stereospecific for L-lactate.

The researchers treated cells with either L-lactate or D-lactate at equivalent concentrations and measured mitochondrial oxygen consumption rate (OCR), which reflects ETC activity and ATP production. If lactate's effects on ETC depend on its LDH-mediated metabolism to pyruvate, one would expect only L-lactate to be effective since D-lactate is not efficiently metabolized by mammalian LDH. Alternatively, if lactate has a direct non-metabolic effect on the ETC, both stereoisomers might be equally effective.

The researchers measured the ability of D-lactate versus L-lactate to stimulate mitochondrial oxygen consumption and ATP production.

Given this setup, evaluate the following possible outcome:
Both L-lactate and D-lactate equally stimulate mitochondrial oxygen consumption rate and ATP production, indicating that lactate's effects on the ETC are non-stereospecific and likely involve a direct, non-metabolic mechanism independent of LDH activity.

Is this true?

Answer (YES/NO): YES